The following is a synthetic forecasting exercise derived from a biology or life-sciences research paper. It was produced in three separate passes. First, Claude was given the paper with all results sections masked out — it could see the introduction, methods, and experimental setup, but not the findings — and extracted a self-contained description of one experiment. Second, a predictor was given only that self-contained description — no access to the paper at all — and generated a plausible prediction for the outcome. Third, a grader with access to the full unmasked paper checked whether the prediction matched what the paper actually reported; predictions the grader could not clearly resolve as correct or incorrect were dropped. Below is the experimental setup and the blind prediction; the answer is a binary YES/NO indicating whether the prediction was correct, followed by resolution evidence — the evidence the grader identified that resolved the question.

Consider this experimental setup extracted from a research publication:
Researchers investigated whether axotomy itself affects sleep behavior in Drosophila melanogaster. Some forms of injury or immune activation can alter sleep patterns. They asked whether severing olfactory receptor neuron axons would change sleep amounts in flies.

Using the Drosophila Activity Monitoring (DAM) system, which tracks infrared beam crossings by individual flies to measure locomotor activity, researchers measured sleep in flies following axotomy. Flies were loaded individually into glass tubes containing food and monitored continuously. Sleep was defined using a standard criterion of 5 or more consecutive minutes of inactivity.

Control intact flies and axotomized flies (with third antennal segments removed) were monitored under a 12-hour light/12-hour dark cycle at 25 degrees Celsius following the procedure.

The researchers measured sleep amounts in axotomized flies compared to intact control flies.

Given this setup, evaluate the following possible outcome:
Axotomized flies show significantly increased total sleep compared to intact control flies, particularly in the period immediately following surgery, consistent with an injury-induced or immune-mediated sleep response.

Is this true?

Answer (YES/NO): NO